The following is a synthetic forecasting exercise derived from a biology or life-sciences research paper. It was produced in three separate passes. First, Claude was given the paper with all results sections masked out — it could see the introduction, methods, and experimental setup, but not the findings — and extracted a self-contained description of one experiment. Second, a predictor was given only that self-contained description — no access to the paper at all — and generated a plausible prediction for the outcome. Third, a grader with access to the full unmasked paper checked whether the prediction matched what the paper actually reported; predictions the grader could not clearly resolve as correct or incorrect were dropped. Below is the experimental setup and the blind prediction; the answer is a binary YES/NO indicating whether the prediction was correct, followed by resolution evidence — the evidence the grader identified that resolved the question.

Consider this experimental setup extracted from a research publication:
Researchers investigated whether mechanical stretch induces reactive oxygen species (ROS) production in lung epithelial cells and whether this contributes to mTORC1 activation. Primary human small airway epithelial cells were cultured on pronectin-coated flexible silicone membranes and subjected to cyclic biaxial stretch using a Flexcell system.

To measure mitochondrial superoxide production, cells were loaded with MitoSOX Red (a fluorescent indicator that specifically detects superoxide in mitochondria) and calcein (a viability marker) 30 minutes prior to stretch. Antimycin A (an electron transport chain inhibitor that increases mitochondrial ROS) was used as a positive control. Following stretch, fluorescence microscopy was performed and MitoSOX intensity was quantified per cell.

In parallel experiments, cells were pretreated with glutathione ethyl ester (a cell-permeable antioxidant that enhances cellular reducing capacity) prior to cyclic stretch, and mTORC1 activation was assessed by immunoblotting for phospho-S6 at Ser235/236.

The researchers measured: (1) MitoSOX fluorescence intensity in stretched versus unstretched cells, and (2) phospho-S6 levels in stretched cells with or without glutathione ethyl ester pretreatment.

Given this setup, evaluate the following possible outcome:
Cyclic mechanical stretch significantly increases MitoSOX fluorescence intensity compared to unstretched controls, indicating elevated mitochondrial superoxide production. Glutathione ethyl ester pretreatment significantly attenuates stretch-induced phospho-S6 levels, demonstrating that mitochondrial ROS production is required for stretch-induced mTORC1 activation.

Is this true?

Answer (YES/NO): YES